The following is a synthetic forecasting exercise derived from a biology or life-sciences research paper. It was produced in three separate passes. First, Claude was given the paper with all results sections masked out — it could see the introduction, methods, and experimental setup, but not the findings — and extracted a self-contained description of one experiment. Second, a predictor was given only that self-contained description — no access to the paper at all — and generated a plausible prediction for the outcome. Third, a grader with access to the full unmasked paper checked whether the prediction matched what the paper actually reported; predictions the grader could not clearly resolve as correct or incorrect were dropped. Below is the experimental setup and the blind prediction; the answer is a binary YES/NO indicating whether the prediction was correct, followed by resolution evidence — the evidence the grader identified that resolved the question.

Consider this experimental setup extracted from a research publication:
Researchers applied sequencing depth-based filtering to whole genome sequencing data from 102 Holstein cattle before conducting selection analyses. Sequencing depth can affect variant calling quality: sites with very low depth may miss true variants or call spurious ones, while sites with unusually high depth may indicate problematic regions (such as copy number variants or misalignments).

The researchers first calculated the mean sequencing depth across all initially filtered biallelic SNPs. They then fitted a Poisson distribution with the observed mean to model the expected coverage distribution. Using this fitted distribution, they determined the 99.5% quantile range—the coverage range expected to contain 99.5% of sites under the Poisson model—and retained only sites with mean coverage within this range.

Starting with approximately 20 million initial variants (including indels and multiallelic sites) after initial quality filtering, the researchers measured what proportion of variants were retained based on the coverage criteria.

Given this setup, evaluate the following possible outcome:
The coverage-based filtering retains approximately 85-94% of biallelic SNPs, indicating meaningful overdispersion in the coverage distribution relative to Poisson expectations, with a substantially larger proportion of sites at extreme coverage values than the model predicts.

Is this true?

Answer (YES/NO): NO